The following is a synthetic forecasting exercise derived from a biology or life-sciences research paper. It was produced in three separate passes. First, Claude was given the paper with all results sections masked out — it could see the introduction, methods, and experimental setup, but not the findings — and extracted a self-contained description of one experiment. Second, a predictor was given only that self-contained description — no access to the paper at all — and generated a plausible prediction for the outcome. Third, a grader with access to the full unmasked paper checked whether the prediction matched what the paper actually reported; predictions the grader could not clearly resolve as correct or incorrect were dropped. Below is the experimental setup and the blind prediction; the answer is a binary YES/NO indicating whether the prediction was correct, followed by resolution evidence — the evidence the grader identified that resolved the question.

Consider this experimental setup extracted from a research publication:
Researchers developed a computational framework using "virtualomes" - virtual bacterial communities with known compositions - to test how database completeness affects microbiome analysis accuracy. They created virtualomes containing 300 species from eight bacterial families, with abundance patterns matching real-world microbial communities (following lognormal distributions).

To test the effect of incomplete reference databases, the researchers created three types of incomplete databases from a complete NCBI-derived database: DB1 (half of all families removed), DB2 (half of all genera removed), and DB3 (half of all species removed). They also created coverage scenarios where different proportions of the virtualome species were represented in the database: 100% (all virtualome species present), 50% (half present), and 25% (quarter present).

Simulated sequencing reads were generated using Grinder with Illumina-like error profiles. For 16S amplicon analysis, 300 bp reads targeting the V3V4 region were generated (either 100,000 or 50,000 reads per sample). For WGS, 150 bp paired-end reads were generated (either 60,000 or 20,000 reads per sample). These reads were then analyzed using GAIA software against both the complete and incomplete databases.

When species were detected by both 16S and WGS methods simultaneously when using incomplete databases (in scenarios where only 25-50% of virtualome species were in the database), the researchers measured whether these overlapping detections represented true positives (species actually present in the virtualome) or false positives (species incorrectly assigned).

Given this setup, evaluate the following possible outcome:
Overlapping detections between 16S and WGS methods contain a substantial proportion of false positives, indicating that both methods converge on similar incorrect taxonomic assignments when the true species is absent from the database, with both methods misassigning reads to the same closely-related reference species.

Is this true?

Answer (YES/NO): YES